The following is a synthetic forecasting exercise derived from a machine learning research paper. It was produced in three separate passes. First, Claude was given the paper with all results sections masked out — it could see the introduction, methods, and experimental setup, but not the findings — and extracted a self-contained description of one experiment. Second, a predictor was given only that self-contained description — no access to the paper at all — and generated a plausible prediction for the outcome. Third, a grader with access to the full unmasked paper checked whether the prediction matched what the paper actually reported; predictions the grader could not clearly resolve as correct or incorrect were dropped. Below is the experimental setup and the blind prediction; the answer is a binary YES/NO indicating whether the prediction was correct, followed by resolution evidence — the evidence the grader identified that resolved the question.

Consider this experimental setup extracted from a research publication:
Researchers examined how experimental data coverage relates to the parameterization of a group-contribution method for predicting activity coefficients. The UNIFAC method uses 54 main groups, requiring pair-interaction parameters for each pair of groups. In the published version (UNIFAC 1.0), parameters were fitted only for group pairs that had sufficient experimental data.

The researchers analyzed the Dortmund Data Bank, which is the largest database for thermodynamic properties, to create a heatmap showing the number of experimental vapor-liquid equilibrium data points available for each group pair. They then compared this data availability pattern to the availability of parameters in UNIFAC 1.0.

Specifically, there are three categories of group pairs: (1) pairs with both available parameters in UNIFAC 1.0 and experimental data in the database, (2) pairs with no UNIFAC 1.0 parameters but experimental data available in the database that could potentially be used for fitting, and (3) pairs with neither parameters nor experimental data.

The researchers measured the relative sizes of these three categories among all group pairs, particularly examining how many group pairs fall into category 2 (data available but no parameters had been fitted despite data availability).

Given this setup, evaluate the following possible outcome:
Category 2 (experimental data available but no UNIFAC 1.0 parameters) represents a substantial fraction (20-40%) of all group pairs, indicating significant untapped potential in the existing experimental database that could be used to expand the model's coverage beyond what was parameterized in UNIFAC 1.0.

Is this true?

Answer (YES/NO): YES